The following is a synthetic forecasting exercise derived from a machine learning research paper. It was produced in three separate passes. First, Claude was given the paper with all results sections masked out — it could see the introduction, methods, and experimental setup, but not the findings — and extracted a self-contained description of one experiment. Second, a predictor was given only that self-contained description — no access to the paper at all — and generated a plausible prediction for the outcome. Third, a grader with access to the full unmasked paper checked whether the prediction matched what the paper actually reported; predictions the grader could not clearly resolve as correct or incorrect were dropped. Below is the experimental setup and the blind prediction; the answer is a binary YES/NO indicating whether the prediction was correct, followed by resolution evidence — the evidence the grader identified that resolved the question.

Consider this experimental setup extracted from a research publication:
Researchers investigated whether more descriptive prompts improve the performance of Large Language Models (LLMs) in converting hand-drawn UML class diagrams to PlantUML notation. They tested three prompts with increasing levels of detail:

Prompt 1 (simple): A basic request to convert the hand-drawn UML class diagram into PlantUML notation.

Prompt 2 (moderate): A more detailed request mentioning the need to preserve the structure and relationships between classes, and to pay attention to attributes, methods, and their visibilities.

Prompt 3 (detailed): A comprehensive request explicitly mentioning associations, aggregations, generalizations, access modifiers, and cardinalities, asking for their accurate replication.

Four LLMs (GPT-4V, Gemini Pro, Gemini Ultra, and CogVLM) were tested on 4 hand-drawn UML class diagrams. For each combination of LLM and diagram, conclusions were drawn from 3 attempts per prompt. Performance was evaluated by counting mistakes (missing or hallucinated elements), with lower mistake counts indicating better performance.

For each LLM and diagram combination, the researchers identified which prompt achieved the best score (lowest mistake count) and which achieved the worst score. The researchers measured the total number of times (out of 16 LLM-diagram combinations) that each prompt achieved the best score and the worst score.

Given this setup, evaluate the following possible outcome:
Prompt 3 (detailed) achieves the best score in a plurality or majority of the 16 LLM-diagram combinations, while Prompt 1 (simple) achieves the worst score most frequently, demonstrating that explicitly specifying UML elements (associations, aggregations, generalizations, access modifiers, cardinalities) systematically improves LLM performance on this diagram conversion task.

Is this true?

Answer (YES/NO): NO